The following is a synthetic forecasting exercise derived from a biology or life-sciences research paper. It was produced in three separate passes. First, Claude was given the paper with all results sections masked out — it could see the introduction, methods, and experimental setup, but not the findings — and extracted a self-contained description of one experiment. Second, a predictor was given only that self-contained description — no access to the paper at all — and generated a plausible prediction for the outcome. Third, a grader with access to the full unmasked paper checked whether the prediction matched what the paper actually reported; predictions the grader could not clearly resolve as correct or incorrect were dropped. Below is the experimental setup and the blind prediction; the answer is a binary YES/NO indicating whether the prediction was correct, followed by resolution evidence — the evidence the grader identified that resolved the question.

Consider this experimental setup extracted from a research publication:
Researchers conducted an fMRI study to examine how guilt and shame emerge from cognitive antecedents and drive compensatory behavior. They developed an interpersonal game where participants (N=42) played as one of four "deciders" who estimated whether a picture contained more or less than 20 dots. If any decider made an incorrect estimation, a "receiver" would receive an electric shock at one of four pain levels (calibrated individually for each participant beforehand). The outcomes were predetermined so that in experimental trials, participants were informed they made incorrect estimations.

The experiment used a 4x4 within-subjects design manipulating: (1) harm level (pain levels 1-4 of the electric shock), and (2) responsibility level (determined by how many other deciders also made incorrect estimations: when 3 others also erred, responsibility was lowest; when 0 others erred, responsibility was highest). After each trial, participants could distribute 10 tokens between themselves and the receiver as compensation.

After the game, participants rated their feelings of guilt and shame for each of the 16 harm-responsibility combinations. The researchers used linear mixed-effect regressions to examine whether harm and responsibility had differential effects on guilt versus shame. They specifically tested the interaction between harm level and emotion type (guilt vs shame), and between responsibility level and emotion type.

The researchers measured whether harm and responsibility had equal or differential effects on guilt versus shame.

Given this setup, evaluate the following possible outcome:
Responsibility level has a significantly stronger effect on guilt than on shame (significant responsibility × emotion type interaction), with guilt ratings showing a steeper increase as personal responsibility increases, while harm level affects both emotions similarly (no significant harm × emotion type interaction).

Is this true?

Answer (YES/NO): NO